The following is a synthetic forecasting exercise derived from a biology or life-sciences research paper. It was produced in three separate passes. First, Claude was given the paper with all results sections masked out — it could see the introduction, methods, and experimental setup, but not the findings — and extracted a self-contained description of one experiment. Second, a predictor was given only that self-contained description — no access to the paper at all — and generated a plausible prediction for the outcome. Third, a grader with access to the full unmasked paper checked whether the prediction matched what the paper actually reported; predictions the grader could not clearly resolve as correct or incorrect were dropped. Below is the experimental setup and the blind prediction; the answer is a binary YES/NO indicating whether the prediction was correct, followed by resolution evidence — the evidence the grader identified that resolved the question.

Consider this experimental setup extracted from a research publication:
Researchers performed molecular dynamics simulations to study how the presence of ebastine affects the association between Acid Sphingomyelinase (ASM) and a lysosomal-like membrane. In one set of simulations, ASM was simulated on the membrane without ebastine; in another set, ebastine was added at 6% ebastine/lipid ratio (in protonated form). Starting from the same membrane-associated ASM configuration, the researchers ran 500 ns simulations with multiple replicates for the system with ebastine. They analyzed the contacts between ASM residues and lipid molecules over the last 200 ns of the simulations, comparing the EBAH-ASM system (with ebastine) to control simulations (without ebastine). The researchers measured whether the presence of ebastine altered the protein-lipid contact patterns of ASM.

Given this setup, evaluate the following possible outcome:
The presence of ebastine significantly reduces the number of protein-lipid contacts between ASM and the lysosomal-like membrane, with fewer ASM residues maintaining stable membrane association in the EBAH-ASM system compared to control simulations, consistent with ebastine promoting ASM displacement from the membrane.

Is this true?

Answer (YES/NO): NO